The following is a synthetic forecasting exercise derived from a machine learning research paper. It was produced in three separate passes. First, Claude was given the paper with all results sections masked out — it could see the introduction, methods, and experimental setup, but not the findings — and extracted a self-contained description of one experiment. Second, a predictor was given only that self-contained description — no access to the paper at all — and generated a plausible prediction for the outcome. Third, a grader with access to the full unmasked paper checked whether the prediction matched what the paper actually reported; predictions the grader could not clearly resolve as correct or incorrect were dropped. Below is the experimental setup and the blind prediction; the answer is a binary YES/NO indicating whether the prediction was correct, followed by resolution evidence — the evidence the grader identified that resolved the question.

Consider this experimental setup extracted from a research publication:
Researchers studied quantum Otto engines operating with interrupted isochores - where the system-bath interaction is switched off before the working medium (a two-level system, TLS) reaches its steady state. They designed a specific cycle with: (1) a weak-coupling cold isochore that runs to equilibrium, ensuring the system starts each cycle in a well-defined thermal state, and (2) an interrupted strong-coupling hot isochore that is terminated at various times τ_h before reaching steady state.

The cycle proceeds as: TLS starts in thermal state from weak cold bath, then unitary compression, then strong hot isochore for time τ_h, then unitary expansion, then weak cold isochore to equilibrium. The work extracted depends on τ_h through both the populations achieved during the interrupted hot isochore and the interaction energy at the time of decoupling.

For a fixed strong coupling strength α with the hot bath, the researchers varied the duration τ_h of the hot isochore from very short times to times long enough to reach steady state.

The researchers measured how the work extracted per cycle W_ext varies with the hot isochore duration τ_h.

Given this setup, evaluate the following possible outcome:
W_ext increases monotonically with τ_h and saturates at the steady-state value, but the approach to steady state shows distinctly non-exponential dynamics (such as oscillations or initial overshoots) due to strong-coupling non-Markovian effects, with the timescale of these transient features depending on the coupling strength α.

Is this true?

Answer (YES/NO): NO